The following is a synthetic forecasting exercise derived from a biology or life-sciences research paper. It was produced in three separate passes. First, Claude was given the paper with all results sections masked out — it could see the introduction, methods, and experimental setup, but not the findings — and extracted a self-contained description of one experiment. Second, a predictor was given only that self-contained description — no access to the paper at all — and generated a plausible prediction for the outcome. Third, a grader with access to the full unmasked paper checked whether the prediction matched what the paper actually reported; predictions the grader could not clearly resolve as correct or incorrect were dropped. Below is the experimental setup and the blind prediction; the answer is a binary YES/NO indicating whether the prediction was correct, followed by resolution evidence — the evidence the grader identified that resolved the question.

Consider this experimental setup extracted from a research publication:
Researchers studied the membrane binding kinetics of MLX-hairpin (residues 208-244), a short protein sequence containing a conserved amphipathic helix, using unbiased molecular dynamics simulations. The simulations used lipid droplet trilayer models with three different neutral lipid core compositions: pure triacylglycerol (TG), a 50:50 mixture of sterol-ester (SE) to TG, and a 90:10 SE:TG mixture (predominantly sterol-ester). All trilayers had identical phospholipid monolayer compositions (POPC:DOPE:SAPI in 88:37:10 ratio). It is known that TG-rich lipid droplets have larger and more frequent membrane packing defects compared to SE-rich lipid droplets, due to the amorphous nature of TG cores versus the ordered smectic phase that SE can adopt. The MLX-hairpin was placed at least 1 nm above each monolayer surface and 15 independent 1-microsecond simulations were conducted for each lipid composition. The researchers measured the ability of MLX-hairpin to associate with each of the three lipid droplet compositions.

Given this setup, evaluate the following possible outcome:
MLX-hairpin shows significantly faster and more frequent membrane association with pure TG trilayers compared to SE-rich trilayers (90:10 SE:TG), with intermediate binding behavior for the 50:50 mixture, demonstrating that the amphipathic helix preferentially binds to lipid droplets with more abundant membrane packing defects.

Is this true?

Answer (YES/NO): YES